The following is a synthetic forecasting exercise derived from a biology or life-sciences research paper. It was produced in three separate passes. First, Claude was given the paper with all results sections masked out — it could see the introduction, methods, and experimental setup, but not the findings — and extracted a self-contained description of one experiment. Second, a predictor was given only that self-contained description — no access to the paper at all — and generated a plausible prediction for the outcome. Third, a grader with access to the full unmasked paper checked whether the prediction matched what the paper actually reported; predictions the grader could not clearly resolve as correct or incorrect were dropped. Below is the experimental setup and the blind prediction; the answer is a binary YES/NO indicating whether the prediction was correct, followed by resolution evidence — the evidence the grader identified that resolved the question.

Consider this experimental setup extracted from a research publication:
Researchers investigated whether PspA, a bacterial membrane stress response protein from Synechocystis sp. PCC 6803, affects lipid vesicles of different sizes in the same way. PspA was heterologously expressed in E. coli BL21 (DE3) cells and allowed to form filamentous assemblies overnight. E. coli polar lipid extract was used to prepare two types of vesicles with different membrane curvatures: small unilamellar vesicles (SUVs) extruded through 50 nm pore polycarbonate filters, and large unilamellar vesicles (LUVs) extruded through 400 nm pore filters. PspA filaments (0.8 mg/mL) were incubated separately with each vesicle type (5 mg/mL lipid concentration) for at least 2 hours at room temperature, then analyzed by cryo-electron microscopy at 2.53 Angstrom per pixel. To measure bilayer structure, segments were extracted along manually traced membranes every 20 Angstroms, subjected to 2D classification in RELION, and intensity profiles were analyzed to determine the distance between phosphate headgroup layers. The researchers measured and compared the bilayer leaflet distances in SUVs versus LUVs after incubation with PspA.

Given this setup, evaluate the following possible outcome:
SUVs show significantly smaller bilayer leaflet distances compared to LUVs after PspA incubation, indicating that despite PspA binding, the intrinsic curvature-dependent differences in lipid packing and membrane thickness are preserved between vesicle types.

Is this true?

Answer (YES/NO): NO